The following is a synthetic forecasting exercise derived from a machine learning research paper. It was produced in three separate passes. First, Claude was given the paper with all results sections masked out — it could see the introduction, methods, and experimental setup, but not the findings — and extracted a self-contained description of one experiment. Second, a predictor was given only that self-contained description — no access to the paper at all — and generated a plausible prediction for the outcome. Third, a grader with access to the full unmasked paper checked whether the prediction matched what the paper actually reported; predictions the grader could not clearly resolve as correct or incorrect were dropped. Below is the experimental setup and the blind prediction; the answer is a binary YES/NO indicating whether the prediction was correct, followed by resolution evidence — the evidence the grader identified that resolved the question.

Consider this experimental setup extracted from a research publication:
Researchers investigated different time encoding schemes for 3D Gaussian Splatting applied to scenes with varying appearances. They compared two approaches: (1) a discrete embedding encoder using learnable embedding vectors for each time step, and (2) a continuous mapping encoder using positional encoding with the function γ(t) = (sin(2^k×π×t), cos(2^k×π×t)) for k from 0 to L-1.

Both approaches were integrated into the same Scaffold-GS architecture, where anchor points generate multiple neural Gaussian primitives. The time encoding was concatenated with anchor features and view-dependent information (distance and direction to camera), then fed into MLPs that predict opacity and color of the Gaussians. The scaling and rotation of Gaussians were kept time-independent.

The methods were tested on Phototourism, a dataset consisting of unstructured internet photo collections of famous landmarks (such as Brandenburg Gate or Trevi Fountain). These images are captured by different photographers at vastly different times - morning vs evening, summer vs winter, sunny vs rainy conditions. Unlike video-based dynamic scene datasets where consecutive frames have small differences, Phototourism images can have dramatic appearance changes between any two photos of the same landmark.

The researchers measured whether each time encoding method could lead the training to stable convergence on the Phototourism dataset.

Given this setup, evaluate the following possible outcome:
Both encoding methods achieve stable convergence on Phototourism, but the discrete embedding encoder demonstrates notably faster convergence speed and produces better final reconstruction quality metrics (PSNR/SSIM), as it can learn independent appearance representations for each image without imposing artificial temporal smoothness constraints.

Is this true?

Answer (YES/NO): NO